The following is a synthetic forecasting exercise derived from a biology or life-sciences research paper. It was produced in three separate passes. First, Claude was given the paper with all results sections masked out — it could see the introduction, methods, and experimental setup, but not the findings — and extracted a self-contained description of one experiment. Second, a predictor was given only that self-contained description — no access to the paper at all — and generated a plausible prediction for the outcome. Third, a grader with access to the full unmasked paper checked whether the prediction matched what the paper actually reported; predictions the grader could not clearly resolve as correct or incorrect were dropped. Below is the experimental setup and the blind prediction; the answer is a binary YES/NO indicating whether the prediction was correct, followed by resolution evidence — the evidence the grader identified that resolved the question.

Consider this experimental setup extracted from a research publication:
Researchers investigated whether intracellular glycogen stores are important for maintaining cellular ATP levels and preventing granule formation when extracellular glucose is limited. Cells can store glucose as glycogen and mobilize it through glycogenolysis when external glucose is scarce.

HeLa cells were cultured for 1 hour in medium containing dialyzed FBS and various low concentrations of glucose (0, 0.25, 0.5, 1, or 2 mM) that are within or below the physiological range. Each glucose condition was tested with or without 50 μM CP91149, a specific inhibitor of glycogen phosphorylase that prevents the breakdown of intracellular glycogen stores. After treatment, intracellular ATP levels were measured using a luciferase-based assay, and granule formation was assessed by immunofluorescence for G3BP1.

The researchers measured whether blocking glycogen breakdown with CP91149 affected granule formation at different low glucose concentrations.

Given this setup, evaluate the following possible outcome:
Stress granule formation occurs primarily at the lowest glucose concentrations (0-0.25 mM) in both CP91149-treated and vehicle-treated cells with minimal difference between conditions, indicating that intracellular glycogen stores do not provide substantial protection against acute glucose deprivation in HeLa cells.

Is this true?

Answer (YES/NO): NO